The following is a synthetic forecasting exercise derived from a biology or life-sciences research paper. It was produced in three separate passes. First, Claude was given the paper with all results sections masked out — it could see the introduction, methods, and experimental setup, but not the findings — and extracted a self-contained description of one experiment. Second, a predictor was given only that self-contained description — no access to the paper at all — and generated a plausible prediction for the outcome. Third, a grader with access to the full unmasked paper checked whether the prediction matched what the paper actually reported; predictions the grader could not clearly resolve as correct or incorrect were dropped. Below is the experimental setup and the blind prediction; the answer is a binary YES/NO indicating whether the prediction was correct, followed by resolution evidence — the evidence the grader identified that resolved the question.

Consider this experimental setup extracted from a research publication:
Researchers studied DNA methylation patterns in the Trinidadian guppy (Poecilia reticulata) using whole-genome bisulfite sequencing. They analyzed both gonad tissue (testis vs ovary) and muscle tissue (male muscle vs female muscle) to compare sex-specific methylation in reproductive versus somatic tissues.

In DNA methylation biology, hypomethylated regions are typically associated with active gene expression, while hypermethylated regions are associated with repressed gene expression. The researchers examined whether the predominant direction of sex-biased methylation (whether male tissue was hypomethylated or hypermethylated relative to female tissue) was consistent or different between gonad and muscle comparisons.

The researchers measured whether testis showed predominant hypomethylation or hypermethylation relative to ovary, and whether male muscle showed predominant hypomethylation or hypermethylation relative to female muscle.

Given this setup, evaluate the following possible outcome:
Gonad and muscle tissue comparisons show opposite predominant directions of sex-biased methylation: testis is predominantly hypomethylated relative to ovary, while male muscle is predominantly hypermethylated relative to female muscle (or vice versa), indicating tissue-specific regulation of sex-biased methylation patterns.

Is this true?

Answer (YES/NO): NO